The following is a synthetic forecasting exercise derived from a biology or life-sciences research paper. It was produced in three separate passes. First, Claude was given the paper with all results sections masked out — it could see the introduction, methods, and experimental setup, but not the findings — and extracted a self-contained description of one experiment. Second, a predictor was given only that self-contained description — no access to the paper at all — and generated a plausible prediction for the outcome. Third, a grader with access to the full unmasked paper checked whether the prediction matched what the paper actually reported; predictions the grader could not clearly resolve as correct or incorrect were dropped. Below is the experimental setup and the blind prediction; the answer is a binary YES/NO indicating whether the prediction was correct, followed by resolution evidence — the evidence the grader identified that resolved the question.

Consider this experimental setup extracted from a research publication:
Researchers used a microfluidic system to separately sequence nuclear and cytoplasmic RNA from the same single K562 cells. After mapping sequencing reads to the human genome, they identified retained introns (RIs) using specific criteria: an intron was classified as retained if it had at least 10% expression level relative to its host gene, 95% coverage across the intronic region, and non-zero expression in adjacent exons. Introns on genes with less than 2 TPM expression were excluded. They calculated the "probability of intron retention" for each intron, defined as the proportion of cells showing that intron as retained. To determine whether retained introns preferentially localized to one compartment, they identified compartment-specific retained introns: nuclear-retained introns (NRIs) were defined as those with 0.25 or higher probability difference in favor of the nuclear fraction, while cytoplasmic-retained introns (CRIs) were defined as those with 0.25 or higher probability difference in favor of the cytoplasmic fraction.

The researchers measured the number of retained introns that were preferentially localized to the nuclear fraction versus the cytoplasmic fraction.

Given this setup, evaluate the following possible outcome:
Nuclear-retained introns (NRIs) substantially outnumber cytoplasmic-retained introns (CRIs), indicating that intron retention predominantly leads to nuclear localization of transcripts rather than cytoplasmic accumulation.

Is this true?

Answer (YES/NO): YES